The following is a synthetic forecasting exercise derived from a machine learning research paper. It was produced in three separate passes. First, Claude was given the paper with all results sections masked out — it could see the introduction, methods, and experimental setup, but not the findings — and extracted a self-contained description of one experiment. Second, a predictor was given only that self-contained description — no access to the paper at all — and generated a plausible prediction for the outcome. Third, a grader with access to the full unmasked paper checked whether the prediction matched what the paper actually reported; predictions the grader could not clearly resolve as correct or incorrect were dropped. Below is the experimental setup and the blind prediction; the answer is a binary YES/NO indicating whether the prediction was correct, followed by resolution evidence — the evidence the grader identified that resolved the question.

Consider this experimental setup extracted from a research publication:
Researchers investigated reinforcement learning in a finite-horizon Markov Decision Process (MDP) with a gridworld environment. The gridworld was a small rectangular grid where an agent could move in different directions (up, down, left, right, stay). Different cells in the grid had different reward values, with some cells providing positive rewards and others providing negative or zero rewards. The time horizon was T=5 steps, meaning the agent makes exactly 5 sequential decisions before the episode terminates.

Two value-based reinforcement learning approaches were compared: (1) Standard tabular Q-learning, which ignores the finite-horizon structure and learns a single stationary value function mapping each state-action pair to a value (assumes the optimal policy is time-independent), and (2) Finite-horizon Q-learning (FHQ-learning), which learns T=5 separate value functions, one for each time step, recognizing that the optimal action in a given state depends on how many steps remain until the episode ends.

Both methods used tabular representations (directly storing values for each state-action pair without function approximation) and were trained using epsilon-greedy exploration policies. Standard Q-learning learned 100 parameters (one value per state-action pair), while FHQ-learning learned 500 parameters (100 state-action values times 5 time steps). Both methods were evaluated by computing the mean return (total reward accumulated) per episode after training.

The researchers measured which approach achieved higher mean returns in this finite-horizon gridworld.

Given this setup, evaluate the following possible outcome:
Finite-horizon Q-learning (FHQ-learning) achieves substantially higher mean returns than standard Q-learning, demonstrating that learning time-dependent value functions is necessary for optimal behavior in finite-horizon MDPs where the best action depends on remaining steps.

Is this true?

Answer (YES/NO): YES